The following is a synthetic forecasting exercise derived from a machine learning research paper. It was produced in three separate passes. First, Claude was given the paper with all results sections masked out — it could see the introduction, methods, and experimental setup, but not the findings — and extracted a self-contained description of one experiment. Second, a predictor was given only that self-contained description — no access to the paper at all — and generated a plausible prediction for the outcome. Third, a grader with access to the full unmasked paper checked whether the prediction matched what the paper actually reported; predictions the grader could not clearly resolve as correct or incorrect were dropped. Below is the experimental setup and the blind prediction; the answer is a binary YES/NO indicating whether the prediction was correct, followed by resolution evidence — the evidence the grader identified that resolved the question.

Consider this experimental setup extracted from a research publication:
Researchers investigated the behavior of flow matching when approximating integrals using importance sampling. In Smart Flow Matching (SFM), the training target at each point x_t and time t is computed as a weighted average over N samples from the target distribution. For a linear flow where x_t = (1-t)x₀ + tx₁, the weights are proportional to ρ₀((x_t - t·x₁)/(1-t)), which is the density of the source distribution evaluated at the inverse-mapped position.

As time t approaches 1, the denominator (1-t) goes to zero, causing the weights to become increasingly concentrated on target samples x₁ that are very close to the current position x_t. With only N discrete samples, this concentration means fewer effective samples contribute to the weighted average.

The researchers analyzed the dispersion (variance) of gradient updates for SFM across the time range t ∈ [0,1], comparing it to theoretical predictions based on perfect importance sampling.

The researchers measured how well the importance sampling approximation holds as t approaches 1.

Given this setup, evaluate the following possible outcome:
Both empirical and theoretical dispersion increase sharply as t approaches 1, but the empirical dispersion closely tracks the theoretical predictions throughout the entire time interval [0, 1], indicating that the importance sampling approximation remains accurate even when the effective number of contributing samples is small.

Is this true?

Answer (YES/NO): NO